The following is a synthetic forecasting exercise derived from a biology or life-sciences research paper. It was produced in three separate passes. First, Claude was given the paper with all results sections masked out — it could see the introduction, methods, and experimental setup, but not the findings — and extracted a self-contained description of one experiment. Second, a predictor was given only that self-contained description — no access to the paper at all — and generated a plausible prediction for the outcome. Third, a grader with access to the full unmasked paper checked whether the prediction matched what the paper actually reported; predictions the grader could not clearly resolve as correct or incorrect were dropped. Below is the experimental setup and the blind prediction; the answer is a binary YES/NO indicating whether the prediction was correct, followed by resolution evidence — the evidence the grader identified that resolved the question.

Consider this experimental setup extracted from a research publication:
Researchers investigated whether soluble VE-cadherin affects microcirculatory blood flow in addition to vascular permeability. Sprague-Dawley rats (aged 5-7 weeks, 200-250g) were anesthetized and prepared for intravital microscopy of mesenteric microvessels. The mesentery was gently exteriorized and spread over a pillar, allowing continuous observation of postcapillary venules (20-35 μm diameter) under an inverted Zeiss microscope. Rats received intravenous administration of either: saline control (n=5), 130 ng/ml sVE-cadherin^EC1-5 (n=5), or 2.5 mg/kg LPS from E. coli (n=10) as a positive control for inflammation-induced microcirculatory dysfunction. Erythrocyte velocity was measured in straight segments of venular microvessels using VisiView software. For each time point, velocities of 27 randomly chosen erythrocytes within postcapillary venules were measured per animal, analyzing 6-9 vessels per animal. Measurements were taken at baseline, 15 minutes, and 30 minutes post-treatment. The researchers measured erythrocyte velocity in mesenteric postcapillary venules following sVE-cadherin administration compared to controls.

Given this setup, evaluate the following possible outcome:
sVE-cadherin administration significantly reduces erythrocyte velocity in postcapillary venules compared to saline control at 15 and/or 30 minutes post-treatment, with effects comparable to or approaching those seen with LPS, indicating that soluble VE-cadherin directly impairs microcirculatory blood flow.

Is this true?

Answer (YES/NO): YES